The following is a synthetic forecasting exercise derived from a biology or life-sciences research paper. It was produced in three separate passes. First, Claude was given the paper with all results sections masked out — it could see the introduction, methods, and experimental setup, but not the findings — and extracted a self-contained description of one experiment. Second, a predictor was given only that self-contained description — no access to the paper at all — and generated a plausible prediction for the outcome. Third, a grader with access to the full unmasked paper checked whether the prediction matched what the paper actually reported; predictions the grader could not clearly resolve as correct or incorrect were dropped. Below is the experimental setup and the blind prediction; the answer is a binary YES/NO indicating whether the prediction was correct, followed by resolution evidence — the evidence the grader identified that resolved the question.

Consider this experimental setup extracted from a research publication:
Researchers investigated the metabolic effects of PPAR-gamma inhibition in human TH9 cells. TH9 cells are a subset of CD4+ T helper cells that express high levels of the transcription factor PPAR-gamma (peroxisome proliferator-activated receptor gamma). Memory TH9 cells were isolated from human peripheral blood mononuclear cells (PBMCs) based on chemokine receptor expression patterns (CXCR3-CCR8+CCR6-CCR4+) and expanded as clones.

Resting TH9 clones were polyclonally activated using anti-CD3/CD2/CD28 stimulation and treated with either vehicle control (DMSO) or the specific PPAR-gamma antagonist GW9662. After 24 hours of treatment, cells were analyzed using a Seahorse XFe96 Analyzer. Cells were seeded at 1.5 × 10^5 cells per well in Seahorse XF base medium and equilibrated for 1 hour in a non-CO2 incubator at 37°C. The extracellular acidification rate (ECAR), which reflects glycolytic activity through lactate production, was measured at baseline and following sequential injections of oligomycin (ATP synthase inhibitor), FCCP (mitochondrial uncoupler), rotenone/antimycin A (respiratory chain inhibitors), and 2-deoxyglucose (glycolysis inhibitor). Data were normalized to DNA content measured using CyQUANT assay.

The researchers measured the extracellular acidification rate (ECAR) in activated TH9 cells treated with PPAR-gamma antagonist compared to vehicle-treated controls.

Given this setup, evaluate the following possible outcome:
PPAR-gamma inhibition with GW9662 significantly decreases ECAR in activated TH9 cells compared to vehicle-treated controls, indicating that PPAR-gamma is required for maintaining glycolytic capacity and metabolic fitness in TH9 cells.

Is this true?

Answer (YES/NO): YES